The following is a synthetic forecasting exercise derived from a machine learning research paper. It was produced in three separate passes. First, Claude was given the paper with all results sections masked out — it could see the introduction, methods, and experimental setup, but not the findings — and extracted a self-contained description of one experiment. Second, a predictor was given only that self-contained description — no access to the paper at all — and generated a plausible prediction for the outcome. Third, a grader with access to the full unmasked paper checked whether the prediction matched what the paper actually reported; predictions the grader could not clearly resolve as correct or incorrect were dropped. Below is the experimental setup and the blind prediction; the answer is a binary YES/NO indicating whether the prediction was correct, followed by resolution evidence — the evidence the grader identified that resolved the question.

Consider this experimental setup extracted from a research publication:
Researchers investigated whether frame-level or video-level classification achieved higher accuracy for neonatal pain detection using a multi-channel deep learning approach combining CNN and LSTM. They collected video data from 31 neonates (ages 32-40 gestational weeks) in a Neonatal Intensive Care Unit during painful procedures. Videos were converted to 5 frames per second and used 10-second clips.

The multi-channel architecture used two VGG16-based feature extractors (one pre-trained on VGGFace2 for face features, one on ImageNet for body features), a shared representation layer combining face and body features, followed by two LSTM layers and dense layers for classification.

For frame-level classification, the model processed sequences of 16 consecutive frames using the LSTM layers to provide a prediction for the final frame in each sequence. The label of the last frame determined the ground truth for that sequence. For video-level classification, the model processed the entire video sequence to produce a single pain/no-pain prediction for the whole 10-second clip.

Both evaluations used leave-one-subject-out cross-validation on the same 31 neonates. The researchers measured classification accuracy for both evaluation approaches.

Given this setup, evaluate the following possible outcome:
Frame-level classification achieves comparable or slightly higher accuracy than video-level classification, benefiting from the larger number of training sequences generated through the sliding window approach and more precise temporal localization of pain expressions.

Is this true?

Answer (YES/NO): NO